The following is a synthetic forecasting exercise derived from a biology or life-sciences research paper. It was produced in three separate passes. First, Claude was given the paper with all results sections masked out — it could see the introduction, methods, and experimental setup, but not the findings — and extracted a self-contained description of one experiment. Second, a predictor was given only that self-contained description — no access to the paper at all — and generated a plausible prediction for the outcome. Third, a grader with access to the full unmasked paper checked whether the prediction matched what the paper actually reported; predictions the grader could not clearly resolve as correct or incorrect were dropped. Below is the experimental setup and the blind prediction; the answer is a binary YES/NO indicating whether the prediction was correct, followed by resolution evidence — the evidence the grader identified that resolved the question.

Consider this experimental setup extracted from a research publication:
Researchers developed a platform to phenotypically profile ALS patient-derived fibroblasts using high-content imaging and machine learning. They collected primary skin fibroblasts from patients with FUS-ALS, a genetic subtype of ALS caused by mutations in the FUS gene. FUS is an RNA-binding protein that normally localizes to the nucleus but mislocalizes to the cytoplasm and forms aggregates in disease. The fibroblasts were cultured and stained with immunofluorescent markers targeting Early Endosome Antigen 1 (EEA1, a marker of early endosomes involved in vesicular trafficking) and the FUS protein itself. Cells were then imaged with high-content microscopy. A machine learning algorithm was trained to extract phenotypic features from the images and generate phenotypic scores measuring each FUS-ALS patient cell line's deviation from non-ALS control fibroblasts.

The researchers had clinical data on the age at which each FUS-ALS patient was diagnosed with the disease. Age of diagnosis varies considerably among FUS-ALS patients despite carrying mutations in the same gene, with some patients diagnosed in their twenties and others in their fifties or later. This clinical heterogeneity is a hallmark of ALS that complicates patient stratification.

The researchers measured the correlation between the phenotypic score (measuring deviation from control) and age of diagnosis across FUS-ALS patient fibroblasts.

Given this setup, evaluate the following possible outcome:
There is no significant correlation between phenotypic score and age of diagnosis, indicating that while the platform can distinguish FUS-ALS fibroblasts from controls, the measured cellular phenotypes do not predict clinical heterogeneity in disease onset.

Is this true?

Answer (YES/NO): NO